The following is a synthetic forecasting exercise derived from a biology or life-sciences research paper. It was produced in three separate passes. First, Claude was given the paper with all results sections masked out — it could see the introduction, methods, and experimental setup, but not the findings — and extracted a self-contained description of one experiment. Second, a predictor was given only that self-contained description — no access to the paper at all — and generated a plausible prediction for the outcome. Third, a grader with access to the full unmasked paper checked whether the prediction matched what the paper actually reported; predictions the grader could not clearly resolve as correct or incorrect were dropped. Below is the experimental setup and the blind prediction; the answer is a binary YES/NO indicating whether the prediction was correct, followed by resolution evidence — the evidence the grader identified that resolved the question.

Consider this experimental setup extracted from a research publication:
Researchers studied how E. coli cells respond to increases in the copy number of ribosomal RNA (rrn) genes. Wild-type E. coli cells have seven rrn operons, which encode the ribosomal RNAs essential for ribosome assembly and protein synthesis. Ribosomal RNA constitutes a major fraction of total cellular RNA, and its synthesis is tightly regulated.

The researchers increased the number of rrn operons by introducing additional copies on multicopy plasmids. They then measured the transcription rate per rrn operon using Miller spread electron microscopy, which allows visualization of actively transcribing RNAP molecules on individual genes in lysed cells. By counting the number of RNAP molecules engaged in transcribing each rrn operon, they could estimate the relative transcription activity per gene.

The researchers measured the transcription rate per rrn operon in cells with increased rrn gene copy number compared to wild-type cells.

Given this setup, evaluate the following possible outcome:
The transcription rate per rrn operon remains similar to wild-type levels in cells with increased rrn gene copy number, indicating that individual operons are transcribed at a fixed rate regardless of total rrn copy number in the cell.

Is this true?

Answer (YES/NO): NO